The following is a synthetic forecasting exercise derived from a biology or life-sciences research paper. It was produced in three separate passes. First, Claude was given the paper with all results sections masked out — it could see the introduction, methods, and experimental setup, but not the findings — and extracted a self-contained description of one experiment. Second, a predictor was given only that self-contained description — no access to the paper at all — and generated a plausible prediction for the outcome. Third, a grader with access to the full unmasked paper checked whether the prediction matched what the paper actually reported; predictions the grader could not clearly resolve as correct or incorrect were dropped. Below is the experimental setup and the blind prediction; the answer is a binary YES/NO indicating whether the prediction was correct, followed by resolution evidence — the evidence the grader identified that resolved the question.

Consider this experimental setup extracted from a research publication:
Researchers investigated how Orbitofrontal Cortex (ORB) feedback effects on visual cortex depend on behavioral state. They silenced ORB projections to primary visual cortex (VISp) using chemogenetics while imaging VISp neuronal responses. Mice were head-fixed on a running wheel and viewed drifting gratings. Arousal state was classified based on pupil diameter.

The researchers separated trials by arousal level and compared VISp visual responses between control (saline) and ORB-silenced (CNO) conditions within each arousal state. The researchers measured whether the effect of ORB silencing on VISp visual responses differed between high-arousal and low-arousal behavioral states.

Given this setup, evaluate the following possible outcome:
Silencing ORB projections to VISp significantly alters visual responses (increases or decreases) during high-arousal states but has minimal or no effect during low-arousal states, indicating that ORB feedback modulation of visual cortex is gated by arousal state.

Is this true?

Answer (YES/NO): YES